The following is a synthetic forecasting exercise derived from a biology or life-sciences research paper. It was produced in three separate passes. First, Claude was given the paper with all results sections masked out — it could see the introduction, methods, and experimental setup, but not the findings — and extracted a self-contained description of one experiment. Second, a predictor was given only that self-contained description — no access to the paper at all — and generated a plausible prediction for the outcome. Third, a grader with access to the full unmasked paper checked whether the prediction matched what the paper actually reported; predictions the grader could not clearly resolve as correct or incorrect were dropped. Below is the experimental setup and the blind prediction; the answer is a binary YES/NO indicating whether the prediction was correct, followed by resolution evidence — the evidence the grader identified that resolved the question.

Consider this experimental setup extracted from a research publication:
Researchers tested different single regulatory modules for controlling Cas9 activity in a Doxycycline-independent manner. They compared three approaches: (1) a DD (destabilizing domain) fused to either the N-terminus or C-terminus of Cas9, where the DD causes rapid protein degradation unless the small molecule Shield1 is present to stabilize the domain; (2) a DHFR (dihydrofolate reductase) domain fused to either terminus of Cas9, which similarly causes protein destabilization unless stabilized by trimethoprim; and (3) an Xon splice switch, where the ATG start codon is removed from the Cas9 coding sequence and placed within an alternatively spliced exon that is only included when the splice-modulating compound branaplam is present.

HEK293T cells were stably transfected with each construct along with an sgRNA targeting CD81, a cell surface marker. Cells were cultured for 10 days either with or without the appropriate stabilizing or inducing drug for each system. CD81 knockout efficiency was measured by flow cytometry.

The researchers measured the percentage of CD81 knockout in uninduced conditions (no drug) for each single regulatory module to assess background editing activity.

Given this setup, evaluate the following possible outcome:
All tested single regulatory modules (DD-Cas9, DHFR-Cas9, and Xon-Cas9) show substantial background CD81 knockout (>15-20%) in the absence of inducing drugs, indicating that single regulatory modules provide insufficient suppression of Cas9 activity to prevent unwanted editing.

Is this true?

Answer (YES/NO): NO